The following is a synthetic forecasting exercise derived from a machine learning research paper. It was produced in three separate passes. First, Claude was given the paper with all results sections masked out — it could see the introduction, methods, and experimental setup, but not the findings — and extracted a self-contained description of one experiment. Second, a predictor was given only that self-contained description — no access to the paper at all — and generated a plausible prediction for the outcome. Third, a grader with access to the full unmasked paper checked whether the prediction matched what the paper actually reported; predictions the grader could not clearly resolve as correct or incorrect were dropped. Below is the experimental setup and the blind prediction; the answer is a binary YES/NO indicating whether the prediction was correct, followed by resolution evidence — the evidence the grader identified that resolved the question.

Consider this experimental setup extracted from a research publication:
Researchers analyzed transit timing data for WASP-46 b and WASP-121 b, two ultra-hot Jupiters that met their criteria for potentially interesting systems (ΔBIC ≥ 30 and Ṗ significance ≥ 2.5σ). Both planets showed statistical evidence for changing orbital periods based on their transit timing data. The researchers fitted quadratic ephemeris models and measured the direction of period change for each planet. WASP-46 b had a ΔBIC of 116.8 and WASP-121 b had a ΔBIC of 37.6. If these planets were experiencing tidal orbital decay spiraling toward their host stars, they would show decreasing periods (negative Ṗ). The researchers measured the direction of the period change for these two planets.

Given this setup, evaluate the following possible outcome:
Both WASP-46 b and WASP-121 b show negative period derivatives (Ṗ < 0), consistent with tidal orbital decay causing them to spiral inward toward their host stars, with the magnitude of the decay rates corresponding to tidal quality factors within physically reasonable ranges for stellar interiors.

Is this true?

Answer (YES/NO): NO